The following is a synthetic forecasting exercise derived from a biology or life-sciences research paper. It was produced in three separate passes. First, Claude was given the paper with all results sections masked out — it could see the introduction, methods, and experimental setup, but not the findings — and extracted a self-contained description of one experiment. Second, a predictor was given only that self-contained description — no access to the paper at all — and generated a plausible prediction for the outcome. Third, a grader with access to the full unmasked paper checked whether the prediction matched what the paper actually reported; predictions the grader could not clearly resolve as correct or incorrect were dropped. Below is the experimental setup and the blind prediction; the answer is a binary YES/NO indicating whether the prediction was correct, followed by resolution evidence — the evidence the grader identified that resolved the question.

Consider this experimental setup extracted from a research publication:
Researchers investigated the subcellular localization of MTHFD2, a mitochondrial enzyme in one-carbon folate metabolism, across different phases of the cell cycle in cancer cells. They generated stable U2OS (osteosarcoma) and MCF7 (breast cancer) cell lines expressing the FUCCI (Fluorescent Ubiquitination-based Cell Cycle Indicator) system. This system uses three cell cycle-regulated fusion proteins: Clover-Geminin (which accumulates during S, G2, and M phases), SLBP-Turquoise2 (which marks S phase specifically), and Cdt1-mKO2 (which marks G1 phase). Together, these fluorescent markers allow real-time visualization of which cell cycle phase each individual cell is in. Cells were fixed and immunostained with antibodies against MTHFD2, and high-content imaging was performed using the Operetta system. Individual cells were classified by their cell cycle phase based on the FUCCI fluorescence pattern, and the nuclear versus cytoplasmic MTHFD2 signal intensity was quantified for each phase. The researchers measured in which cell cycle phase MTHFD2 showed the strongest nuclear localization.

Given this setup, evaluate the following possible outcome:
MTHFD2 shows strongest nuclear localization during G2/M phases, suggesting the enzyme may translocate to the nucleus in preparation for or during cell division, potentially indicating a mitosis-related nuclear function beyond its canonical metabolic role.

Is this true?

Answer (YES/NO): YES